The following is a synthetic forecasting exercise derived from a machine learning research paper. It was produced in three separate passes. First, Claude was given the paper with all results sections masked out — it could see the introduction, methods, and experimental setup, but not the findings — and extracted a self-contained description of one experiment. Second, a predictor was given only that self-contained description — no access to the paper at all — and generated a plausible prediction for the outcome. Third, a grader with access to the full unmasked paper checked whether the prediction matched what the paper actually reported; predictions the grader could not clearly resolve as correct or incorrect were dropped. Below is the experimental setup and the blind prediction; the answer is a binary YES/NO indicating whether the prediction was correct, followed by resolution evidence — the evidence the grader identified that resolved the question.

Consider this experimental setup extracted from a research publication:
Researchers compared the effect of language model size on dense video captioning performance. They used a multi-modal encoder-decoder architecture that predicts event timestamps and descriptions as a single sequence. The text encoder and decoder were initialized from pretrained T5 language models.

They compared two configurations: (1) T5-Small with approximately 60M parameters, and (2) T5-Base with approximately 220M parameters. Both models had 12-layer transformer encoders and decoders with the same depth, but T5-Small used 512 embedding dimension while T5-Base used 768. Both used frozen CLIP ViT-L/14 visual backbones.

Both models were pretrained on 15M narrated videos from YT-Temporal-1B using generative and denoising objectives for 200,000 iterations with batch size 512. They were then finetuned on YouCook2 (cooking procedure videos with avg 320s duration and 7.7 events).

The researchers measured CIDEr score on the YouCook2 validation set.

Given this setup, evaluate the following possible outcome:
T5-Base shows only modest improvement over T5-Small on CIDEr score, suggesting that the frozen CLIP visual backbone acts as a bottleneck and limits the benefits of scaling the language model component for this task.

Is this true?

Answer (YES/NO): NO